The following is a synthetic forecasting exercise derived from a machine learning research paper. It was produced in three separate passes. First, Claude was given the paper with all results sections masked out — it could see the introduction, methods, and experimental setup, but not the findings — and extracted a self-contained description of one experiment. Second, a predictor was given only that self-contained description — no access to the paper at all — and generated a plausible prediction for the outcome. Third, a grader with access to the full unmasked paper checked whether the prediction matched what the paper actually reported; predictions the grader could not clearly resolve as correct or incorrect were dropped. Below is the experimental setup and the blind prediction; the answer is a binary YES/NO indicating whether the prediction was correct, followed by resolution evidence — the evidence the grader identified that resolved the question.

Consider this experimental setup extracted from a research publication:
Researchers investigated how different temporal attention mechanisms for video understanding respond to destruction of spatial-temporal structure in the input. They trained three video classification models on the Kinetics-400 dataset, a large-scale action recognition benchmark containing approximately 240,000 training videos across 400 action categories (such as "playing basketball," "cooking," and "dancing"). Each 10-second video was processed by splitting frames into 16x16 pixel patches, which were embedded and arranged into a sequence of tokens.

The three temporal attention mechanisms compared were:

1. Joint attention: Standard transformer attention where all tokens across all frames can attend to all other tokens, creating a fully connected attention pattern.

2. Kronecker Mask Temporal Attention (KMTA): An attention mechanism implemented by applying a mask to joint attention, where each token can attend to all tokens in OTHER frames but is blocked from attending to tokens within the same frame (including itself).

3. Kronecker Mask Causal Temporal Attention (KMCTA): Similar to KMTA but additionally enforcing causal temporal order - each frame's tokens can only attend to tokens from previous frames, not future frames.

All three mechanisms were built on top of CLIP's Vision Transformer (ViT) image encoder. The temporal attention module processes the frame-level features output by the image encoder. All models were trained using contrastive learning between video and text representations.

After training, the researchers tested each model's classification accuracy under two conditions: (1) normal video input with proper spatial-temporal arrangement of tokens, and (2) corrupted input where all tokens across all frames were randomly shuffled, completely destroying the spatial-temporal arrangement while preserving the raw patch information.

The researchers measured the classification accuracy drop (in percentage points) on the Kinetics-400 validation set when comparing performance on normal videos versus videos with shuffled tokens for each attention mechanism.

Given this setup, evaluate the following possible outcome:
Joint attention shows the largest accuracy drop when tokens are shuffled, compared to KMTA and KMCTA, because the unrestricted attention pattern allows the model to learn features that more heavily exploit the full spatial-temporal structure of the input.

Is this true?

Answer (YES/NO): NO